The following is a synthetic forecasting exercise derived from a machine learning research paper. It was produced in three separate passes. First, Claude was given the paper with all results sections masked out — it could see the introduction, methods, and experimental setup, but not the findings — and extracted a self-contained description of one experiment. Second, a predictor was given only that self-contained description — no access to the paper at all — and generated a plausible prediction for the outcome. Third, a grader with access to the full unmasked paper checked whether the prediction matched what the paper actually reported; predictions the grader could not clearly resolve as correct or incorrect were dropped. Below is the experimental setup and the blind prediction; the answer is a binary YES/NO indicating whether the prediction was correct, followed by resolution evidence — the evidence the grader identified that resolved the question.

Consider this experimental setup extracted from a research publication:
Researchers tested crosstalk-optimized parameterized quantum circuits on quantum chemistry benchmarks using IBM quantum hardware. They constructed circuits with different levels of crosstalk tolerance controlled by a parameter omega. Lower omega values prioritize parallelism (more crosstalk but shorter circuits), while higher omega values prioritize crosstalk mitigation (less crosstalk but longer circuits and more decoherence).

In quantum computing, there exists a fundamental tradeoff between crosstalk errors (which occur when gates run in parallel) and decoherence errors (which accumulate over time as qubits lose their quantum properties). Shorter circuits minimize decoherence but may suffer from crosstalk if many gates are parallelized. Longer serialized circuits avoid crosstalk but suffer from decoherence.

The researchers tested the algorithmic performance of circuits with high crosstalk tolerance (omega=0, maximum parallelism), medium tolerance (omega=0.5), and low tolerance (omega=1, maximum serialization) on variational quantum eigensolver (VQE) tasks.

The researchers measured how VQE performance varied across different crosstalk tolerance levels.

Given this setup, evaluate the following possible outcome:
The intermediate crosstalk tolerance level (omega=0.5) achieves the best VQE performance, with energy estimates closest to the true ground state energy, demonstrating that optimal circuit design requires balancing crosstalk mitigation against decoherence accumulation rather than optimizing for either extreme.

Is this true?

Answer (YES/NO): YES